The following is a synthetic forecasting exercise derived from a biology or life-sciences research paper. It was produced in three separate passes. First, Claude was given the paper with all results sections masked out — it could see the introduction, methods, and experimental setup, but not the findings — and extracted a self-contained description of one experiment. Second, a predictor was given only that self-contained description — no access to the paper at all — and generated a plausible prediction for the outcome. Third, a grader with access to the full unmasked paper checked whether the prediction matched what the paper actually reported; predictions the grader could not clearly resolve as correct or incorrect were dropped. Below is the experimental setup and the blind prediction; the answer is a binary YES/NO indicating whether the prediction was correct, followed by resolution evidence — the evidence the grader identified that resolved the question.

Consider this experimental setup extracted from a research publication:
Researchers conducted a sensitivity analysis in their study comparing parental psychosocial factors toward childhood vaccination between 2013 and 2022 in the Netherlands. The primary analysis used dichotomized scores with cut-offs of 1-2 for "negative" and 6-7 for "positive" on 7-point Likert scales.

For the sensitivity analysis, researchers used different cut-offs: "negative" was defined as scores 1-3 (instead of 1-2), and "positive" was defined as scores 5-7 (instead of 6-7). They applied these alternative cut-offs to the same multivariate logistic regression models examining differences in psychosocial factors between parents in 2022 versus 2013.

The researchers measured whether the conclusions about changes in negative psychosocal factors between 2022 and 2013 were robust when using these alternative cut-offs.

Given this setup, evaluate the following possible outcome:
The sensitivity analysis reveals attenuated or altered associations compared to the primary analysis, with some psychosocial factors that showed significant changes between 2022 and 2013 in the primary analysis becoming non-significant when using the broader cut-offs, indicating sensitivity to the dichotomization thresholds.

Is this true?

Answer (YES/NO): NO